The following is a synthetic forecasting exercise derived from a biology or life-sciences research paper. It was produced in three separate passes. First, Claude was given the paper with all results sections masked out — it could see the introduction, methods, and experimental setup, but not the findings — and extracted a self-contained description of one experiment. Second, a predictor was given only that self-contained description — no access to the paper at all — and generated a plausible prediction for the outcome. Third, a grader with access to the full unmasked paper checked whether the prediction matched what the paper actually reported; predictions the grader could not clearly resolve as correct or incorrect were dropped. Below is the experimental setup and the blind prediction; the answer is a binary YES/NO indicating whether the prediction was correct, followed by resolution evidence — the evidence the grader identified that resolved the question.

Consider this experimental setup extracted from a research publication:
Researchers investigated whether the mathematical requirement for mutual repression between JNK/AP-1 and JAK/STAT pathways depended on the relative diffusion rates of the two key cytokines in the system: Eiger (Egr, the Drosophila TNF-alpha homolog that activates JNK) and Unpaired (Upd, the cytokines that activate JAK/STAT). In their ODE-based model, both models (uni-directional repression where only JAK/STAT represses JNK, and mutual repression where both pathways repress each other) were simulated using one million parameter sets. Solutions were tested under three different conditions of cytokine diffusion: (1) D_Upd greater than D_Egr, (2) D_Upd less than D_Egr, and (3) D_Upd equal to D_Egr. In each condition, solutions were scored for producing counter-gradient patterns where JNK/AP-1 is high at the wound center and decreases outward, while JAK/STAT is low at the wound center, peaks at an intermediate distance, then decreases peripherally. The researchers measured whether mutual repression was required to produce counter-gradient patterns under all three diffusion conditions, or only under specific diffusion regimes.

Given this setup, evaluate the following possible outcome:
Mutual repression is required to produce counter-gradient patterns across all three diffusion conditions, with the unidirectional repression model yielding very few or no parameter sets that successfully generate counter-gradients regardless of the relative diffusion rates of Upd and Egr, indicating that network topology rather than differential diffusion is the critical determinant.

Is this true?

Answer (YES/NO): YES